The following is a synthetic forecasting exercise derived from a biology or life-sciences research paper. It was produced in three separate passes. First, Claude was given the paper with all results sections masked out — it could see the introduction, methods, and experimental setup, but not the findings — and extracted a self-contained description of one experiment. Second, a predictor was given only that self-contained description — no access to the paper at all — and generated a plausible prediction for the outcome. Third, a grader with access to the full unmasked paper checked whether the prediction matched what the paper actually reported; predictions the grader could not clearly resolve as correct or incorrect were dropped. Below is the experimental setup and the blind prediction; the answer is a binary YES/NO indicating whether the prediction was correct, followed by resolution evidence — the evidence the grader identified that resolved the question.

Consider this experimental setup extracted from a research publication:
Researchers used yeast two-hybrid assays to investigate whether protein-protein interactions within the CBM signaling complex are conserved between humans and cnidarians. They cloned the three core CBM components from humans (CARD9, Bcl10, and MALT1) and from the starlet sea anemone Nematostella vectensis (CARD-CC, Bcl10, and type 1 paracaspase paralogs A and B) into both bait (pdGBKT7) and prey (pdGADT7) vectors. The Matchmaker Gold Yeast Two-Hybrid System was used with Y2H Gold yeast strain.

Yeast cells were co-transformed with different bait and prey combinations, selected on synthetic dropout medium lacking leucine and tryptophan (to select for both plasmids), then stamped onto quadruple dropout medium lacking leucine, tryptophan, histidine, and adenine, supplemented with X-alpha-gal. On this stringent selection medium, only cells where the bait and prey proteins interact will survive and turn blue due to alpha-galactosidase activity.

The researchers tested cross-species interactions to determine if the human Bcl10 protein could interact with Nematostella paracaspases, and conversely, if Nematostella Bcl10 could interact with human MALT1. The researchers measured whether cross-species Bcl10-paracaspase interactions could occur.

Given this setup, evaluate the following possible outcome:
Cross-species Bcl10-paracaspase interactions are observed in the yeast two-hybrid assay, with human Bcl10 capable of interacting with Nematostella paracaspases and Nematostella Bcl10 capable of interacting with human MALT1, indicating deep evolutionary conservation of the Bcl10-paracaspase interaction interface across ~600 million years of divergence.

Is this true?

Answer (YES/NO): YES